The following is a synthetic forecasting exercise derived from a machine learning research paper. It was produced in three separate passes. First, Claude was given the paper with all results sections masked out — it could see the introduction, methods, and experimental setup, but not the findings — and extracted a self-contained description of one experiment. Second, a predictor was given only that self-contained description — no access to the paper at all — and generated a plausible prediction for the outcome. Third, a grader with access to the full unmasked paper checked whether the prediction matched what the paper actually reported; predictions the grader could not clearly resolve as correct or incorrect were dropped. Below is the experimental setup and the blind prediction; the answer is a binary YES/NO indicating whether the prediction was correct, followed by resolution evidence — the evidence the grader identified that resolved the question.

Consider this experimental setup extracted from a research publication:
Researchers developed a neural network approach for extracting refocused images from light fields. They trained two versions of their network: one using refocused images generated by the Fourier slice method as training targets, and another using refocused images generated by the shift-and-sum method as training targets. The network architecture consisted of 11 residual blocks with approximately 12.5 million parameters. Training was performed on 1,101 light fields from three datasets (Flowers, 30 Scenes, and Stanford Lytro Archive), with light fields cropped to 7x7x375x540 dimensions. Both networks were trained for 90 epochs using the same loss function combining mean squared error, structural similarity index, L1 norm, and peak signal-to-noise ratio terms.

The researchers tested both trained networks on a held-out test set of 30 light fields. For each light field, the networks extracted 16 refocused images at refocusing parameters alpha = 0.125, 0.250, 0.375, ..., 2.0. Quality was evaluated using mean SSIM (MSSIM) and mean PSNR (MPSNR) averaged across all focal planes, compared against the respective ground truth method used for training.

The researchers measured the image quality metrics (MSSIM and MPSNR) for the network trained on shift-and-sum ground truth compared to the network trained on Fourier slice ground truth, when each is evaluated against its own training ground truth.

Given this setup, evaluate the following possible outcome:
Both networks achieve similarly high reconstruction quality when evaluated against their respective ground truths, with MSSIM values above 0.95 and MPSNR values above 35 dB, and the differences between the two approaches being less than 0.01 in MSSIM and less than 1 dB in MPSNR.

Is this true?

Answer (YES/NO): NO